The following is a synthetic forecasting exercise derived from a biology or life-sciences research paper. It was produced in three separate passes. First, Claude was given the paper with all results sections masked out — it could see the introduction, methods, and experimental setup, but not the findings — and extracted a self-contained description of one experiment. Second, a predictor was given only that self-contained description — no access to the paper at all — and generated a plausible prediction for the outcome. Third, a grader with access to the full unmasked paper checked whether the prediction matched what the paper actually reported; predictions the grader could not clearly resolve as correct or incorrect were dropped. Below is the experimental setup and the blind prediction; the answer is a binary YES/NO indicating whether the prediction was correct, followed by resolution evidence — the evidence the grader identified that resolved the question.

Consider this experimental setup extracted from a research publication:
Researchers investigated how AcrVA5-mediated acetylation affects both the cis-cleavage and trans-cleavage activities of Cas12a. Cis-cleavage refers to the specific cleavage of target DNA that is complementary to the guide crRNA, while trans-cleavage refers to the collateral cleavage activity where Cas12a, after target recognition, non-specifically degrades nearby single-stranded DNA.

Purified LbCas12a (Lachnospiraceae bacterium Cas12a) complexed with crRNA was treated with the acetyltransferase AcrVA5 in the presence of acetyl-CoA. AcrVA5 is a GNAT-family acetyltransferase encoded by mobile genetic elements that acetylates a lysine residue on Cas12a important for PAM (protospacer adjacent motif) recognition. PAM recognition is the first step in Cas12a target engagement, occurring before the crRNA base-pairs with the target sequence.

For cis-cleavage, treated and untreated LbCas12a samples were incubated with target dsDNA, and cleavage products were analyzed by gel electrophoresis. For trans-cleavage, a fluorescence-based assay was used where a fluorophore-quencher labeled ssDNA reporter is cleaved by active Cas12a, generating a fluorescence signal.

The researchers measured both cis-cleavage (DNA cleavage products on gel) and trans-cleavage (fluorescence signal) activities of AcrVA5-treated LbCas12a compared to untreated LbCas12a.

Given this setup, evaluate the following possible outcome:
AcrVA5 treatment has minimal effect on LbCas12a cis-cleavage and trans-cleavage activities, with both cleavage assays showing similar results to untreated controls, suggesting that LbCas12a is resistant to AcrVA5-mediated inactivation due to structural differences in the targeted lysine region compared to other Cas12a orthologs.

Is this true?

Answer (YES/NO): NO